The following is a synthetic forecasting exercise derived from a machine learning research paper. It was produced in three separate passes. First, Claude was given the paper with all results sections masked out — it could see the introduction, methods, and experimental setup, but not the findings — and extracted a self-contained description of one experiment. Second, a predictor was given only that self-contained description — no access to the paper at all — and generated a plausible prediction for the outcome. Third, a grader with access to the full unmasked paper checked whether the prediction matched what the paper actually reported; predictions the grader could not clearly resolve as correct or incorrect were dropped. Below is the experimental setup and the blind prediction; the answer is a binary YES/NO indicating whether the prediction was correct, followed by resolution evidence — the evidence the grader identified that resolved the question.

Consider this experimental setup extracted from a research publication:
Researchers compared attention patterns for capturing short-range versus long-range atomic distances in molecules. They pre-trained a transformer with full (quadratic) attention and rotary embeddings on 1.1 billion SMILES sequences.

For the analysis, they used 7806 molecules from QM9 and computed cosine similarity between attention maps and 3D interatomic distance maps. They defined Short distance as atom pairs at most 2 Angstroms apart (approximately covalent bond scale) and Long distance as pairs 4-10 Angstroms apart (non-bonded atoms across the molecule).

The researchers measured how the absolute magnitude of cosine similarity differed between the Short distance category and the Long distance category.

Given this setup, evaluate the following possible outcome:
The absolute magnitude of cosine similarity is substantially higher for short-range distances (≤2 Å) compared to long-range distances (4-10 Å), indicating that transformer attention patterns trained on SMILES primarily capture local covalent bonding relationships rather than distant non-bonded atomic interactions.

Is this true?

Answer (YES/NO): YES